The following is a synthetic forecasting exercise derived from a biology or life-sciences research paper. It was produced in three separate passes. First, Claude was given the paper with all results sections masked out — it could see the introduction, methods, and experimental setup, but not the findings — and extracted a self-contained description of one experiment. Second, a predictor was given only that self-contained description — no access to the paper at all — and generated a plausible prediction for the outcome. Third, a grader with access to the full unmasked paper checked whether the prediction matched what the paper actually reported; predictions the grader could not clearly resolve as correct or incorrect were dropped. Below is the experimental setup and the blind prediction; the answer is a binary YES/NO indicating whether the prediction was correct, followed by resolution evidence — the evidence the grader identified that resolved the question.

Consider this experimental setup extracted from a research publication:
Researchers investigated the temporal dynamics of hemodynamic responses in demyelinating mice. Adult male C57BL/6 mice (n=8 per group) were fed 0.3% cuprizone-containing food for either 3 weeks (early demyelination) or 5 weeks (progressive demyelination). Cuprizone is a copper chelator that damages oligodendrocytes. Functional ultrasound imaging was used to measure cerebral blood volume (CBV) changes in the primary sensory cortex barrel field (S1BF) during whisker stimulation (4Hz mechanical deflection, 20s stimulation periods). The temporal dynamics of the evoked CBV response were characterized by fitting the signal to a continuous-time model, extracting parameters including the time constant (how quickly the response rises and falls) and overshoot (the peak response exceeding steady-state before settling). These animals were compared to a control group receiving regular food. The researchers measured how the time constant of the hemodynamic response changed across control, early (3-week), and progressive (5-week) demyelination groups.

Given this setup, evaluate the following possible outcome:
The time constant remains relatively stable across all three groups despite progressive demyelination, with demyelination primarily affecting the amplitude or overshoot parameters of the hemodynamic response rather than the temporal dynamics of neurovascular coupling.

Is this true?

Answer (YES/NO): NO